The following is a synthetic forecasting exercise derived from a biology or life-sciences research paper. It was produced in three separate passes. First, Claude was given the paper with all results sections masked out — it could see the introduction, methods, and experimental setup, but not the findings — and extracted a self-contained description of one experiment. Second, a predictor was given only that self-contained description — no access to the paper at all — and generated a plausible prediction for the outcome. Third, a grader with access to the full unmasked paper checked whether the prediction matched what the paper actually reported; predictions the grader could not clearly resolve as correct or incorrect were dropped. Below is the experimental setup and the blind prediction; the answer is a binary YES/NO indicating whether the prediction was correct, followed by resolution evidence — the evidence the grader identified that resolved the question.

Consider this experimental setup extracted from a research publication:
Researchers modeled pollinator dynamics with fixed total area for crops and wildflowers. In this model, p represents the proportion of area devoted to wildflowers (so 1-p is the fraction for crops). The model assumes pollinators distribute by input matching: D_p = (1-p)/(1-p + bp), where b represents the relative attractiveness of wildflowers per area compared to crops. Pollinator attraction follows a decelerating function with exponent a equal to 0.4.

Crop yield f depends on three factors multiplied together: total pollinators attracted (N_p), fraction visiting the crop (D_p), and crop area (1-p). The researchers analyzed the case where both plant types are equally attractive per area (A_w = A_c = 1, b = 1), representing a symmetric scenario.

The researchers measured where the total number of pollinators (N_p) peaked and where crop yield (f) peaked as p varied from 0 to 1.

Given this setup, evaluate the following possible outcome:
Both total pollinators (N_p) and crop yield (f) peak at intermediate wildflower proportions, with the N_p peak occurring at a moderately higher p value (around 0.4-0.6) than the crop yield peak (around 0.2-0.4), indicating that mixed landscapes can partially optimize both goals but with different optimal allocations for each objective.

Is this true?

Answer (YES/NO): NO